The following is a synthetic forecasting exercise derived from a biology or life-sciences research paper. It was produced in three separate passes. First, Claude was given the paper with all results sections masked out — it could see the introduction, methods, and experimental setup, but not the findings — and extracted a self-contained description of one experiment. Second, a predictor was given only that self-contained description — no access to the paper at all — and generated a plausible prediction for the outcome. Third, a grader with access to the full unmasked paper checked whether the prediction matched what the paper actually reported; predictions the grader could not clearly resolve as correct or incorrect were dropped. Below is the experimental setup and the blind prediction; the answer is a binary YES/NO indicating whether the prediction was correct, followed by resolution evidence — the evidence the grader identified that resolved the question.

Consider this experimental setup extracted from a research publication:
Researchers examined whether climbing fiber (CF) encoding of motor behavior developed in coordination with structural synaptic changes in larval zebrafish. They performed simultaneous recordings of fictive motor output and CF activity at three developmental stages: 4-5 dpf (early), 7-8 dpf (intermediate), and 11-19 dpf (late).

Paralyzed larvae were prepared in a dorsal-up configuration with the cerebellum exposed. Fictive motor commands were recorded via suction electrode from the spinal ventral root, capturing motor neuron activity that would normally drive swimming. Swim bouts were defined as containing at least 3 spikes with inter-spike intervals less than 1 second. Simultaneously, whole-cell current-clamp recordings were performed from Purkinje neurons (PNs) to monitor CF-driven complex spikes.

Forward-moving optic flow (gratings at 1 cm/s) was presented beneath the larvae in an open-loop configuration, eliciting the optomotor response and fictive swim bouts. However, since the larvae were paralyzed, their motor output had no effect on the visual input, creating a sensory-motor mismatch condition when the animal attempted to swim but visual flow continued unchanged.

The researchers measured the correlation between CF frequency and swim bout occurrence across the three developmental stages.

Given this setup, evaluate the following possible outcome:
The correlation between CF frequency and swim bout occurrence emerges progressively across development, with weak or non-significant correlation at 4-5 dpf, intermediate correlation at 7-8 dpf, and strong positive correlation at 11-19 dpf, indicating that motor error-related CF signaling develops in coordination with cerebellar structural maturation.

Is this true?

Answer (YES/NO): NO